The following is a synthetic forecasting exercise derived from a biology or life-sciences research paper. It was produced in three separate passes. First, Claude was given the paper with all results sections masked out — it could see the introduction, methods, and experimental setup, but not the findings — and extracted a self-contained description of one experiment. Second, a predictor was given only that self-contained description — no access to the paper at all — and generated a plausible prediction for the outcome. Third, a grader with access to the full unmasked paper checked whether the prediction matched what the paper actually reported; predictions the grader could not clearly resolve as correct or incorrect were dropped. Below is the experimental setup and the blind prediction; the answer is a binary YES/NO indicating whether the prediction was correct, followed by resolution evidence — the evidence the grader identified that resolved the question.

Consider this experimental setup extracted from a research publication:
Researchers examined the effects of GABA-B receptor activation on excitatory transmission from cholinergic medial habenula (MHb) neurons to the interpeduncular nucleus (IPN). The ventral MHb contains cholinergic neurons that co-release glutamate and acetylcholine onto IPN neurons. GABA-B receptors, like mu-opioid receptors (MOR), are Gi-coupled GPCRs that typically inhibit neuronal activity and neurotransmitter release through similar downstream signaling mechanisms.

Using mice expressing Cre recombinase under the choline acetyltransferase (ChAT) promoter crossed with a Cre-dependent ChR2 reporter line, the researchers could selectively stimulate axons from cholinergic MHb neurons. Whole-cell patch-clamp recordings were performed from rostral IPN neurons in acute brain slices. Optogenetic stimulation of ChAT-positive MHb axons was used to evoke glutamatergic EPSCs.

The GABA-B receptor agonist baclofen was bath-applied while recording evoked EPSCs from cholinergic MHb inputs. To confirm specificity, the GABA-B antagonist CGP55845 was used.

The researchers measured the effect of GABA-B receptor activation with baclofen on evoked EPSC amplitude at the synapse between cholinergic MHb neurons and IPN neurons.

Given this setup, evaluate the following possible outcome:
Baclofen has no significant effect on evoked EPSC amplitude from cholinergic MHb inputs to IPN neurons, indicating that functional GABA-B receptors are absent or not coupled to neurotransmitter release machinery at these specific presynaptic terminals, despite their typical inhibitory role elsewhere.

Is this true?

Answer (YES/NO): NO